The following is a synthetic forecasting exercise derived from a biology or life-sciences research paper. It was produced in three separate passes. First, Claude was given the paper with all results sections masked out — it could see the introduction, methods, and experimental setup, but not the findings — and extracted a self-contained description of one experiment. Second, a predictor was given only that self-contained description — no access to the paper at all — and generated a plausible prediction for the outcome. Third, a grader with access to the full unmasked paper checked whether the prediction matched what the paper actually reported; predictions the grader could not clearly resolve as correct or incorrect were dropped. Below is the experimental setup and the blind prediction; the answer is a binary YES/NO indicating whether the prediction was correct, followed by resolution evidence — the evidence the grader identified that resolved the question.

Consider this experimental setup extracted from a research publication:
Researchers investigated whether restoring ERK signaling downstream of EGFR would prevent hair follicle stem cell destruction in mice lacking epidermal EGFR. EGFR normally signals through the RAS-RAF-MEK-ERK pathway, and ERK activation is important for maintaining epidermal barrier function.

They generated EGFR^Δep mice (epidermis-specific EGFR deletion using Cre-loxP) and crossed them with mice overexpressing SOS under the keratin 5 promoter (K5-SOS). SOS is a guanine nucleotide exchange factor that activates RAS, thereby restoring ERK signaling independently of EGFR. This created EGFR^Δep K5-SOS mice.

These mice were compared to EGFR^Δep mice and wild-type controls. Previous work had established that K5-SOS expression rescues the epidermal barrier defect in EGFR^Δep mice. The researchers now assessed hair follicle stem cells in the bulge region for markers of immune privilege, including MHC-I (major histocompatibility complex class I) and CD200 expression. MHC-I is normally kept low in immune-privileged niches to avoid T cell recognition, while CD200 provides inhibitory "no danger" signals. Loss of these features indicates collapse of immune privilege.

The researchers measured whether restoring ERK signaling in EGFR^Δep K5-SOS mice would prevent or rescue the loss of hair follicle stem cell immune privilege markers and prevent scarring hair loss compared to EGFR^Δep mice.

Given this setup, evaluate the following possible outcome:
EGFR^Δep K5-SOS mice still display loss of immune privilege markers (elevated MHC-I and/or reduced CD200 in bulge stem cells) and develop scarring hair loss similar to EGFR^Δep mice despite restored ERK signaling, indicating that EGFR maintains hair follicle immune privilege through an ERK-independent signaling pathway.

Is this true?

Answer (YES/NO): NO